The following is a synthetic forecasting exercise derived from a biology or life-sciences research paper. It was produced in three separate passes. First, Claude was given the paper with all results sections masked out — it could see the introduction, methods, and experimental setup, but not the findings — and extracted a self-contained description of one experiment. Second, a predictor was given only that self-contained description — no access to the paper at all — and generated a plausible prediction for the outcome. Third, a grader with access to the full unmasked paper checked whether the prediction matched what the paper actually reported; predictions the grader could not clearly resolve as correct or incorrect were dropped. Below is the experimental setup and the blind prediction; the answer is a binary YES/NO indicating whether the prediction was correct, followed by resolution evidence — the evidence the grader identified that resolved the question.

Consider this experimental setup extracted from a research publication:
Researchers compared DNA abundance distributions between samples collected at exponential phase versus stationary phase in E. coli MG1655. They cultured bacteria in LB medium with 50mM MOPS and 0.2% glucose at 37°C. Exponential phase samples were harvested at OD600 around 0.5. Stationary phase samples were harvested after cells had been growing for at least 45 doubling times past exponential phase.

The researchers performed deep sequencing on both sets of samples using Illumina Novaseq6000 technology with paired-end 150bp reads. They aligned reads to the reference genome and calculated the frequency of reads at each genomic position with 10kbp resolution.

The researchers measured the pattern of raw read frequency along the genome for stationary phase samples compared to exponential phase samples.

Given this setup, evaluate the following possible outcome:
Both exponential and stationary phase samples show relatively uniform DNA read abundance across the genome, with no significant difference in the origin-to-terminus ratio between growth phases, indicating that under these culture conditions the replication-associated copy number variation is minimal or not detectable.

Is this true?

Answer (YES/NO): NO